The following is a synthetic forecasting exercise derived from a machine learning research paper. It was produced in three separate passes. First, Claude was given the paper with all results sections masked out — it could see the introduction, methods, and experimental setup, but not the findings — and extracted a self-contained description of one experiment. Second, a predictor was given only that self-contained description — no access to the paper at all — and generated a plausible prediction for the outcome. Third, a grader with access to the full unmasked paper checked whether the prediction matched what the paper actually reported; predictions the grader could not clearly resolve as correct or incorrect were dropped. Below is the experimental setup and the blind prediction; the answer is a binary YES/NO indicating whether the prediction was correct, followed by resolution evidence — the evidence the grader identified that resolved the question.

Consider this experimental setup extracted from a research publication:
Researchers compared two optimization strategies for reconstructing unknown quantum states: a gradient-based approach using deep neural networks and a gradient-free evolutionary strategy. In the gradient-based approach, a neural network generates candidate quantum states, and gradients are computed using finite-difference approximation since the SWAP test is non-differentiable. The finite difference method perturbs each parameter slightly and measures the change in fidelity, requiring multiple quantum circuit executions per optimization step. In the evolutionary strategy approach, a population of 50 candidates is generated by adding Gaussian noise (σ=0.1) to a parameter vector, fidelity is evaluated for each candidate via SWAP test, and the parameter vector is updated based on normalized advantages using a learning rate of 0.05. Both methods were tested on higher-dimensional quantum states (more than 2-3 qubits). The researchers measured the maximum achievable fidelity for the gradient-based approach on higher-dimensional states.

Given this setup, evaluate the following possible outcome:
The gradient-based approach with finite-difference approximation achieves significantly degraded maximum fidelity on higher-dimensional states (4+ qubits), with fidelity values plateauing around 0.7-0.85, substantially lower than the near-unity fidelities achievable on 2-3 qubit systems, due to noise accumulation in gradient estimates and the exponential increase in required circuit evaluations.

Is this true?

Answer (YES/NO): NO